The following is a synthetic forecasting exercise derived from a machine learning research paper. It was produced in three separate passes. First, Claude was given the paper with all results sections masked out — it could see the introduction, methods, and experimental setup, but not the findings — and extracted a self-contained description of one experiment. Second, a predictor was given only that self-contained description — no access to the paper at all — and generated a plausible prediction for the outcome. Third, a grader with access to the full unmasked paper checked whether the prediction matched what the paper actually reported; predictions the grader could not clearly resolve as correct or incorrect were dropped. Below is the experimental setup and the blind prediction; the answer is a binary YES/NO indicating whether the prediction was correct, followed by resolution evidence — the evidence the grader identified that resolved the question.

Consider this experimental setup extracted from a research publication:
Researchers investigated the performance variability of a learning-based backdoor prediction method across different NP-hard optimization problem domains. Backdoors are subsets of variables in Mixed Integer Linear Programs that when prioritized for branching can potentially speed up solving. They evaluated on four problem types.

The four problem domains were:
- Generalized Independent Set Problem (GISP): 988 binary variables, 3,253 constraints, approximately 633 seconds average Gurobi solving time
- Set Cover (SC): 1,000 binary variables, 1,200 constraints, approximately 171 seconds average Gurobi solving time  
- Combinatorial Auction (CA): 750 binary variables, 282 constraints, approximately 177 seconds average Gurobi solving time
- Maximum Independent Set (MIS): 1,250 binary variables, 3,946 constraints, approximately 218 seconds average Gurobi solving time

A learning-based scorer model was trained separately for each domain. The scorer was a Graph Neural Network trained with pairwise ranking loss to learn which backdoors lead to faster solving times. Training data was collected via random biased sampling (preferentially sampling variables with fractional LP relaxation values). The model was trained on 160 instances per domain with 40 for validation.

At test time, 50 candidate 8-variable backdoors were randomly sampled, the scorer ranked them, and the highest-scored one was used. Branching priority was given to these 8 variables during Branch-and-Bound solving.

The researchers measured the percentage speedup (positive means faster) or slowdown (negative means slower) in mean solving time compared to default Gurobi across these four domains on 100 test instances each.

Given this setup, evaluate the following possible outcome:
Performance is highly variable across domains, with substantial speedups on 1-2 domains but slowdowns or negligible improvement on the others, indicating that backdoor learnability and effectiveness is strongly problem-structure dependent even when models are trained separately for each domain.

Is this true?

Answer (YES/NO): YES